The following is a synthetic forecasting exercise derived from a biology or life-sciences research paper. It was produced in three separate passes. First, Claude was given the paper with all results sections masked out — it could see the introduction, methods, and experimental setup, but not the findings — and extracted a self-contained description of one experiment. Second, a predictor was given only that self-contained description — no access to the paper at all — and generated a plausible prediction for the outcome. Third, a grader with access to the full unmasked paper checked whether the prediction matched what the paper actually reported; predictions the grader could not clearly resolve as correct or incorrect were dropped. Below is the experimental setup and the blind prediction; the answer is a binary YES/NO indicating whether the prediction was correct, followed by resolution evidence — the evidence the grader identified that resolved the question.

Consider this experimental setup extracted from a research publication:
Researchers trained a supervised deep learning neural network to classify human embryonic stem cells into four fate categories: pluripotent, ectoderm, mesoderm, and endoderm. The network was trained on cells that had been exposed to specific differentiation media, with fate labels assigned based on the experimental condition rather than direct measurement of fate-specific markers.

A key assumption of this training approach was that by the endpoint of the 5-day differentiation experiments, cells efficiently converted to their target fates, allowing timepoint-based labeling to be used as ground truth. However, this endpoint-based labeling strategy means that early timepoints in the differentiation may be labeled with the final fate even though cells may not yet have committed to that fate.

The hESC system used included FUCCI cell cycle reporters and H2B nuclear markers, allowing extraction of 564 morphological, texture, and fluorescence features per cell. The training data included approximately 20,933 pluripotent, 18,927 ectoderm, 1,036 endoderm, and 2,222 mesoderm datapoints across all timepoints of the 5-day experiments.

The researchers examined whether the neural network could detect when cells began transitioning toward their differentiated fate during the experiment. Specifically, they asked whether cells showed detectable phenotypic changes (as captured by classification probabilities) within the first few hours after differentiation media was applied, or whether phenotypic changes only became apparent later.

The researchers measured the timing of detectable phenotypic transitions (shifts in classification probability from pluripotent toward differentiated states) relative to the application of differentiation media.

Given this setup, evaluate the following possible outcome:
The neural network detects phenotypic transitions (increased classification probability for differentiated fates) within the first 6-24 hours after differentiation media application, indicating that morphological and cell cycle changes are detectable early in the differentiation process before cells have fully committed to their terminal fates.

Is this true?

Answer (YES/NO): YES